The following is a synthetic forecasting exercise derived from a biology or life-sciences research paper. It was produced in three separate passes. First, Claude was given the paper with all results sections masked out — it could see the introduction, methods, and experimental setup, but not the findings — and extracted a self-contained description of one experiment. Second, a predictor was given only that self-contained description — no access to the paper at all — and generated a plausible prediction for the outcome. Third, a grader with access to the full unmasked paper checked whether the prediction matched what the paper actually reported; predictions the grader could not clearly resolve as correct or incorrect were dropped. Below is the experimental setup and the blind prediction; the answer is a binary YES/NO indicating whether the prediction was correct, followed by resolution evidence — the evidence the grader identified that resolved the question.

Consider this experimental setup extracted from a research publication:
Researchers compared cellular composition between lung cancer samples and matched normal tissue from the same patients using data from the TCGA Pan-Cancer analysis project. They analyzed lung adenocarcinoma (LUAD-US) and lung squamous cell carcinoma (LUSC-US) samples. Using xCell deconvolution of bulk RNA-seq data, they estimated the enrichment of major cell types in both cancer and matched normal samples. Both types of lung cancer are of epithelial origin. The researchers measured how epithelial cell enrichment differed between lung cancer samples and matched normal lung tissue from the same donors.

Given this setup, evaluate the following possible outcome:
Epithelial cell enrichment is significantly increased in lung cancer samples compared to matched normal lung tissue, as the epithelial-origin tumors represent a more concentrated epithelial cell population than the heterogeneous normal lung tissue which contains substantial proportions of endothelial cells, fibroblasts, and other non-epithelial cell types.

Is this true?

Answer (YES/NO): YES